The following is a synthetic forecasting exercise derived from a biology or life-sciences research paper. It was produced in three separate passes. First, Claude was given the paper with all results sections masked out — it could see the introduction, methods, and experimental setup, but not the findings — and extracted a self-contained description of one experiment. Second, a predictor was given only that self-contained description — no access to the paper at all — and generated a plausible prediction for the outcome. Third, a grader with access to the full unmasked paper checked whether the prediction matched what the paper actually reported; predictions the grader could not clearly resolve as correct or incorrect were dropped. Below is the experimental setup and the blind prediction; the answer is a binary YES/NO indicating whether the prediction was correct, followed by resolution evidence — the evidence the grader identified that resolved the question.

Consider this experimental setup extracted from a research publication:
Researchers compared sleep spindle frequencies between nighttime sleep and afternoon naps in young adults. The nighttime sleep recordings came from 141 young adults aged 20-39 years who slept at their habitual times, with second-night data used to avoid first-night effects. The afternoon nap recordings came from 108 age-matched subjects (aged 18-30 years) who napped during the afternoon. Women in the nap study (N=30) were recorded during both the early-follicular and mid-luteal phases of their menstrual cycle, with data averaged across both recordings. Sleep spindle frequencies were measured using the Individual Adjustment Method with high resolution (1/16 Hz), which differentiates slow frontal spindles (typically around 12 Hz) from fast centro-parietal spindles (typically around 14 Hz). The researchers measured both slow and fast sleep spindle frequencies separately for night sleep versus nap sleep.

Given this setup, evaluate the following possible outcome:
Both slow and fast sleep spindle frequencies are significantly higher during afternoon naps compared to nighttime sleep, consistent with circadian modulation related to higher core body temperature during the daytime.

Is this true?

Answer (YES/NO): YES